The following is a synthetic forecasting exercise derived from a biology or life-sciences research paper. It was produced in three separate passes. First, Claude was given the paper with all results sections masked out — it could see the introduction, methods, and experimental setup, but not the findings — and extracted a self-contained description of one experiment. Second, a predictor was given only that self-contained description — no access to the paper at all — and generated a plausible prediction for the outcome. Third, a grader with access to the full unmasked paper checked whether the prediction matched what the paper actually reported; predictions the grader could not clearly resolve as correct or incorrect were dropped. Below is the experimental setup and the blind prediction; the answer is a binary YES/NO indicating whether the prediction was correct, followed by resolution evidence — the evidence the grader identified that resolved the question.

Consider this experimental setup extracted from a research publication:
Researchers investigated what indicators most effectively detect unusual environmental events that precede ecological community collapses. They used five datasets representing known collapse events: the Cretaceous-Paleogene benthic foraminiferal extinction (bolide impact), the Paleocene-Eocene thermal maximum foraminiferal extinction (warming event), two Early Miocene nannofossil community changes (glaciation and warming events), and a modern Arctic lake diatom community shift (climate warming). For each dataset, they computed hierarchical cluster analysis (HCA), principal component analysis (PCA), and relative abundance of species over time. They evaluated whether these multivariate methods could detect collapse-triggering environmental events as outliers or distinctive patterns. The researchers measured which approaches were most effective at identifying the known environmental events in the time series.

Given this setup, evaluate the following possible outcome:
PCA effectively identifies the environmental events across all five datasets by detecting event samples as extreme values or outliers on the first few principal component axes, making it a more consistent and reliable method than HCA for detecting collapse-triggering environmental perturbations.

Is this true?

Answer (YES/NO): NO